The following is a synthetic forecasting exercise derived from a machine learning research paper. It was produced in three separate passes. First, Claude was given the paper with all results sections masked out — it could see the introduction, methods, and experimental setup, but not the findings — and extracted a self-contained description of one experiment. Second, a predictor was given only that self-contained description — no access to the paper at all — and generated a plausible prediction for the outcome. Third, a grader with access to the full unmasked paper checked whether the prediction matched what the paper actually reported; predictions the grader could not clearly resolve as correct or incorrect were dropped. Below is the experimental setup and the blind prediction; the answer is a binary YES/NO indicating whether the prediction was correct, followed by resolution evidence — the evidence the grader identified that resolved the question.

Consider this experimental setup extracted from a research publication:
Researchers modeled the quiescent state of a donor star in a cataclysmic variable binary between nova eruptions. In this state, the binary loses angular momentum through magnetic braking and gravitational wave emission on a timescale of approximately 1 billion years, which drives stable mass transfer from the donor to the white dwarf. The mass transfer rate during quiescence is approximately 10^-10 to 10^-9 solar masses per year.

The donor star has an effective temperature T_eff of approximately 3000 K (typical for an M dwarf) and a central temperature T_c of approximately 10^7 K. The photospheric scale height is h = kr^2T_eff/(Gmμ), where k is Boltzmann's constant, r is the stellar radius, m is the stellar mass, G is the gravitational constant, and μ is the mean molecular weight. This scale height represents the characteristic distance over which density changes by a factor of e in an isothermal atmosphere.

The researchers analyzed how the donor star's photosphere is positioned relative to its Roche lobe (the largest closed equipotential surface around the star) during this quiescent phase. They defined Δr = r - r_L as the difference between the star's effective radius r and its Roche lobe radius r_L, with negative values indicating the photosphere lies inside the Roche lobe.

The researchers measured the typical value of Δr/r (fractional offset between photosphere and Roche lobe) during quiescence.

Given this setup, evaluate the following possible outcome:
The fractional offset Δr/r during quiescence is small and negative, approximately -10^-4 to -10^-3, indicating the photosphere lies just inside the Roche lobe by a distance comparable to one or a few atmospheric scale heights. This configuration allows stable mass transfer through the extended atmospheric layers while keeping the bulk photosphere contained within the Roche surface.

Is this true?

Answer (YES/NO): YES